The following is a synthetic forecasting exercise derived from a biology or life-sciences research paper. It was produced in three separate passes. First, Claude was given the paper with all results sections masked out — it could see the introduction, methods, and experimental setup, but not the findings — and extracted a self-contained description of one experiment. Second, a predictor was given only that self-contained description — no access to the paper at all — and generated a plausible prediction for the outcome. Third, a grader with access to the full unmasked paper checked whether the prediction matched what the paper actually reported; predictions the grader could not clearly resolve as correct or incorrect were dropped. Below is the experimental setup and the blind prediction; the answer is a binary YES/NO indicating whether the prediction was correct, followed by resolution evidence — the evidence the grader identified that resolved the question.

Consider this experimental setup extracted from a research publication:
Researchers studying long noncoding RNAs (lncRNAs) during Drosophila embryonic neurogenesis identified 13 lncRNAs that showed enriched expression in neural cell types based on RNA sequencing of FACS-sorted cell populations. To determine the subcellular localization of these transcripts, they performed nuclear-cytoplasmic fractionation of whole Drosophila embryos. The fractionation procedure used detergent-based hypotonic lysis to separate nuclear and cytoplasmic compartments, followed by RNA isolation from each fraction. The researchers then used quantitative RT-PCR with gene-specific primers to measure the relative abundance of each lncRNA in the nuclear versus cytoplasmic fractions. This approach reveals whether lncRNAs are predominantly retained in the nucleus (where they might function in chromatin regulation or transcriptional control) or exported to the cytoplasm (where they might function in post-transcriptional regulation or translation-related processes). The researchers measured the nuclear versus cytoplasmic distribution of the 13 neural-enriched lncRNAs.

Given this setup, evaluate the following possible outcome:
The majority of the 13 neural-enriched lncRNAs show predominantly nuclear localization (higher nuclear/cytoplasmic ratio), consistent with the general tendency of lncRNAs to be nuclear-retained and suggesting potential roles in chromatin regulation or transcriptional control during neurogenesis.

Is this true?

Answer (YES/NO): NO